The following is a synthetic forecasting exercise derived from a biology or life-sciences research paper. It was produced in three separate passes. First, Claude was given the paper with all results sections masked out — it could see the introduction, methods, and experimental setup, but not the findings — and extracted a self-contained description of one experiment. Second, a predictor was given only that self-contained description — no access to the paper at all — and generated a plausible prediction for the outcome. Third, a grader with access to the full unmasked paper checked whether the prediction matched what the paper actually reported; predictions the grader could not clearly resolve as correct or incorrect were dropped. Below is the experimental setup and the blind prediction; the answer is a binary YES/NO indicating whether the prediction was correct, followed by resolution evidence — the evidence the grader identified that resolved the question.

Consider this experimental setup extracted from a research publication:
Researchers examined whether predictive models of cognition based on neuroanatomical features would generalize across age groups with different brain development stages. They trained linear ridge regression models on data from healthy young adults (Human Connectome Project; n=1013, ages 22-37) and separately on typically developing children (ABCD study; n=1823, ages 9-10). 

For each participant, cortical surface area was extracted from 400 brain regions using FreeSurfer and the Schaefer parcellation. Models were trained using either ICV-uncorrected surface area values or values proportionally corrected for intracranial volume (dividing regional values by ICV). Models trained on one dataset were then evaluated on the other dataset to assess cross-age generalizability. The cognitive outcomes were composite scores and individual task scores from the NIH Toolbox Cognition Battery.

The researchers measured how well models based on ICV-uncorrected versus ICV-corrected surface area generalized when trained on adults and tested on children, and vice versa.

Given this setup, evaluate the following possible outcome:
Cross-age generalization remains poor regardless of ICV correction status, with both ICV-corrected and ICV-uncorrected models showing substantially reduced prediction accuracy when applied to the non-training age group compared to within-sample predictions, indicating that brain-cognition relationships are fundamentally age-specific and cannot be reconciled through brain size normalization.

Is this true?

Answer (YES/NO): NO